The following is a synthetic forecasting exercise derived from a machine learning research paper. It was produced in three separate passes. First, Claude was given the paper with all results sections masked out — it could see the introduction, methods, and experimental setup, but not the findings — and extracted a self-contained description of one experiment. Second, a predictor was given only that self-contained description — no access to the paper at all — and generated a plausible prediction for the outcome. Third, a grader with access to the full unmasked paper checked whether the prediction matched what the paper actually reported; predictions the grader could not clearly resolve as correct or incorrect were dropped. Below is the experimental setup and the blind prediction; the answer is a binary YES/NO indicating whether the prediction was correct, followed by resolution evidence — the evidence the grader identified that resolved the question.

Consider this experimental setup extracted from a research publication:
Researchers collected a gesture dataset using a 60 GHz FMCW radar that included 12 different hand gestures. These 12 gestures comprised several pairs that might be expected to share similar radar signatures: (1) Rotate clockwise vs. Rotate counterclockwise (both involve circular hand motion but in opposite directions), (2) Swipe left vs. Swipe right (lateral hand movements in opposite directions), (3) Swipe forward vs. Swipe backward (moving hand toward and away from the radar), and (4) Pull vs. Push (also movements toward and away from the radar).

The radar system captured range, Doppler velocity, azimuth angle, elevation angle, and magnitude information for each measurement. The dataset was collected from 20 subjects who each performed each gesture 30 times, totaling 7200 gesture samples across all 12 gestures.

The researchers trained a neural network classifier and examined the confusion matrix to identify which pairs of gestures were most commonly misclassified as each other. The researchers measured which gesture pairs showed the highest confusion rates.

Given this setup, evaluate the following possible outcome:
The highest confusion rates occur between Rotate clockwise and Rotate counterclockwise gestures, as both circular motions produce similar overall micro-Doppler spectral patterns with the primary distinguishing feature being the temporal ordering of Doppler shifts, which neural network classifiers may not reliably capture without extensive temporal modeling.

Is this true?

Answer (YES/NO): YES